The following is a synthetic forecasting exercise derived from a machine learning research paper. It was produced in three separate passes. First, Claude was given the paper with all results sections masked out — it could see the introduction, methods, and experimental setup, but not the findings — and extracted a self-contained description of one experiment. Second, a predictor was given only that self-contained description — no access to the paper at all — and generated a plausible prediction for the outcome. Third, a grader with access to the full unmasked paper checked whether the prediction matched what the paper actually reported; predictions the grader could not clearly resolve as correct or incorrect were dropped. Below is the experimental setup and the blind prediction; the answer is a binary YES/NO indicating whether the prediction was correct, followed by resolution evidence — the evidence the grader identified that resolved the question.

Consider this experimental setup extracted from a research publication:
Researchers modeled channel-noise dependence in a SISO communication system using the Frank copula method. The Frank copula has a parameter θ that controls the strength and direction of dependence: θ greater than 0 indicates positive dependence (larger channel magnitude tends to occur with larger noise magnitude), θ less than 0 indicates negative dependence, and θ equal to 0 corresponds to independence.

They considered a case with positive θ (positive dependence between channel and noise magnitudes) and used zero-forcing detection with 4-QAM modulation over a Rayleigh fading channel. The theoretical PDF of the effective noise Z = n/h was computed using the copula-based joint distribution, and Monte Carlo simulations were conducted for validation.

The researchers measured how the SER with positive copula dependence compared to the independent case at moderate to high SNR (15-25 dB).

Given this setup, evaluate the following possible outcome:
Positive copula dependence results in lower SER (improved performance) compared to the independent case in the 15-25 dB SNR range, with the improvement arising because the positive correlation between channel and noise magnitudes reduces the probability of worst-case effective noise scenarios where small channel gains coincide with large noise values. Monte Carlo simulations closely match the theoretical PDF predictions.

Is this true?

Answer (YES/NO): NO